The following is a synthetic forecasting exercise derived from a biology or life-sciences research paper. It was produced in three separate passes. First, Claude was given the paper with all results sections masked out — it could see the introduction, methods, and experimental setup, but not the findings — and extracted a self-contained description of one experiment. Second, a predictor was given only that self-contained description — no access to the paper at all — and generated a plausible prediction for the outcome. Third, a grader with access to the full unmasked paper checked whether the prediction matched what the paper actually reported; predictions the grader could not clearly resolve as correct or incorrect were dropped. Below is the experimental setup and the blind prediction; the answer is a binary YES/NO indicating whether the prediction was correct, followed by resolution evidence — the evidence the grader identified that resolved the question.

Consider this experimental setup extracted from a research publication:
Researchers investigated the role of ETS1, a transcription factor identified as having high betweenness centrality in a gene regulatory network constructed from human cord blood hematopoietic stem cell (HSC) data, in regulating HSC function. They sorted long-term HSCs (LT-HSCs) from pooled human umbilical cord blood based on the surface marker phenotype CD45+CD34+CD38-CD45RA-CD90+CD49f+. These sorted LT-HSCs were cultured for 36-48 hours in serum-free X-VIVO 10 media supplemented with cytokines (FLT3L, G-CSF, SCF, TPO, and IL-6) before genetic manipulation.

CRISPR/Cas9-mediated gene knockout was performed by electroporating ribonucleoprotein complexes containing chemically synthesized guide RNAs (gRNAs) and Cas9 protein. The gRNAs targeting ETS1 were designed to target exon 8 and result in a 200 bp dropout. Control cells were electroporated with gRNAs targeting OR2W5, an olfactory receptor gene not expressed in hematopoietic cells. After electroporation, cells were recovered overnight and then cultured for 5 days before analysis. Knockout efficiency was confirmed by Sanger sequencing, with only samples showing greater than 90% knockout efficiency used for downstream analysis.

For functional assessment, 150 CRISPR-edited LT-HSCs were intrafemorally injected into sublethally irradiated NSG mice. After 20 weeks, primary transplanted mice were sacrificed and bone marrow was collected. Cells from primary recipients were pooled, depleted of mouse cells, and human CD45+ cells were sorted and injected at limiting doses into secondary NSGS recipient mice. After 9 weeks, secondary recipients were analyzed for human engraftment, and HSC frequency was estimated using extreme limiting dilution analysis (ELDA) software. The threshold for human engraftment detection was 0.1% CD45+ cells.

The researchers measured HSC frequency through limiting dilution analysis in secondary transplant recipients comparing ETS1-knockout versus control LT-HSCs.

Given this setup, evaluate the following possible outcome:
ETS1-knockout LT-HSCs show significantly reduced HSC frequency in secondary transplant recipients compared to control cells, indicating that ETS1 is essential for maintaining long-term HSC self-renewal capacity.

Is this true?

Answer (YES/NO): NO